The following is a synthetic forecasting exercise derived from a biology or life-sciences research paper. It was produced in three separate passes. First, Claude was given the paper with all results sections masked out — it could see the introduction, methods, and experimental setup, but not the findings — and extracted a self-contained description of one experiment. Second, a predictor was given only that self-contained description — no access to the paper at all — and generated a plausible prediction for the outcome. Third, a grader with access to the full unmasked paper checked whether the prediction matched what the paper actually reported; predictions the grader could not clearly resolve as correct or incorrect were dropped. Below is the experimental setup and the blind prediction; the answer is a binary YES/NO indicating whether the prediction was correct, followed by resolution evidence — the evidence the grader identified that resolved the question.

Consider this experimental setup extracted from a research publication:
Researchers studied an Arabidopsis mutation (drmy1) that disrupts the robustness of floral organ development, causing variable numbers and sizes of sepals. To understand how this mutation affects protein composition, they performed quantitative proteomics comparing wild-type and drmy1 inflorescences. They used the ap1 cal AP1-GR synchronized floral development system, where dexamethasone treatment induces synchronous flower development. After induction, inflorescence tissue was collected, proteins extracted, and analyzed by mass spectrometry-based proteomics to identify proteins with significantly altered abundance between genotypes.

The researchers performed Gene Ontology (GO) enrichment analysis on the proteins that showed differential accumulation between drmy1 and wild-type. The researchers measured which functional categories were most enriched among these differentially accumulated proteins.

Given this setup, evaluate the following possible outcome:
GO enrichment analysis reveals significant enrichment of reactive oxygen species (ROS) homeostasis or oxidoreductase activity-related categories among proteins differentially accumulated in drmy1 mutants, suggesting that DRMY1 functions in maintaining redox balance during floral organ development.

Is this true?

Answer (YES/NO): NO